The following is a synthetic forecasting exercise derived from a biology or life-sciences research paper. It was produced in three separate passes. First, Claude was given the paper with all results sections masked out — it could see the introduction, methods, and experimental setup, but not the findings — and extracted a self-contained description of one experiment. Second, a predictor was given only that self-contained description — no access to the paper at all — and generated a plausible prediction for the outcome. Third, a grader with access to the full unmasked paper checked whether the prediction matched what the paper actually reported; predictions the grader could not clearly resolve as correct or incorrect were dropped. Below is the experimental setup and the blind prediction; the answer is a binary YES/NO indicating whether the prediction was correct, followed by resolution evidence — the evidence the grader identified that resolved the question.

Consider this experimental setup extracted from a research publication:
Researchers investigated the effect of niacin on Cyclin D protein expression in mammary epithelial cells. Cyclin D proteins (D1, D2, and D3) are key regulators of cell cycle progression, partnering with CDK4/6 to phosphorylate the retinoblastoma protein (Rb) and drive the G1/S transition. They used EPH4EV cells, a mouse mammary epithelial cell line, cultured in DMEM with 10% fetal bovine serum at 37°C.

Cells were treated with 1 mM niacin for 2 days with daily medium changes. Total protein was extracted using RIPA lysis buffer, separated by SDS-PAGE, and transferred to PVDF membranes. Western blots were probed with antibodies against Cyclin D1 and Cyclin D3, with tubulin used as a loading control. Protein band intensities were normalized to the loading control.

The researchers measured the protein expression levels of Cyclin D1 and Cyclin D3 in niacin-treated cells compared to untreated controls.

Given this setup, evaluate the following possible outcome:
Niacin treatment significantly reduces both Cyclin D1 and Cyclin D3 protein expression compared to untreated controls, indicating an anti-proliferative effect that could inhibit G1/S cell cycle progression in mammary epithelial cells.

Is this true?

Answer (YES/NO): NO